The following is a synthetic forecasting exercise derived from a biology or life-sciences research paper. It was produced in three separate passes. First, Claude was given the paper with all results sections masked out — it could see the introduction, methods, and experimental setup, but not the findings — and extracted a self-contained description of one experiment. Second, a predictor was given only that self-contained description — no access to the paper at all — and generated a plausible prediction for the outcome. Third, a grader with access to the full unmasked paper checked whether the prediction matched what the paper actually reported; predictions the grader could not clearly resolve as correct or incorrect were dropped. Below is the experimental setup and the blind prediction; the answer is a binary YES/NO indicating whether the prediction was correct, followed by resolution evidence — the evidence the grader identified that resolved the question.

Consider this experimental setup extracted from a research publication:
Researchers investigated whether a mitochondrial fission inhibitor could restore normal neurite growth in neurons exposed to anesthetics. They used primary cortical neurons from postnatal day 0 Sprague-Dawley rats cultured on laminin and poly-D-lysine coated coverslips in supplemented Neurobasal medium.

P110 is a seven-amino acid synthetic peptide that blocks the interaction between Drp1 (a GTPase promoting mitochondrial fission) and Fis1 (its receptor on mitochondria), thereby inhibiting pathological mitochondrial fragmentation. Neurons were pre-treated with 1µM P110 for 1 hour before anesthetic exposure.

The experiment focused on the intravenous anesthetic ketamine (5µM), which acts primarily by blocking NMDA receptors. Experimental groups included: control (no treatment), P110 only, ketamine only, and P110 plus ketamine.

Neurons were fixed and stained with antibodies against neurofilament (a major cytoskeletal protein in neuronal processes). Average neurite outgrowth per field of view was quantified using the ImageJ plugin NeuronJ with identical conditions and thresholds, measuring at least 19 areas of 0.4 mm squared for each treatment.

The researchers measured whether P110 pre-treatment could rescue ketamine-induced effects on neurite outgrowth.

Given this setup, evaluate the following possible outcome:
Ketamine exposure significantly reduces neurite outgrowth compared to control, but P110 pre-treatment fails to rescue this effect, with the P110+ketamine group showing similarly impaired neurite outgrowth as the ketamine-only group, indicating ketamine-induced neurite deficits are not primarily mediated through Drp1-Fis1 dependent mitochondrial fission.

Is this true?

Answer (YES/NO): NO